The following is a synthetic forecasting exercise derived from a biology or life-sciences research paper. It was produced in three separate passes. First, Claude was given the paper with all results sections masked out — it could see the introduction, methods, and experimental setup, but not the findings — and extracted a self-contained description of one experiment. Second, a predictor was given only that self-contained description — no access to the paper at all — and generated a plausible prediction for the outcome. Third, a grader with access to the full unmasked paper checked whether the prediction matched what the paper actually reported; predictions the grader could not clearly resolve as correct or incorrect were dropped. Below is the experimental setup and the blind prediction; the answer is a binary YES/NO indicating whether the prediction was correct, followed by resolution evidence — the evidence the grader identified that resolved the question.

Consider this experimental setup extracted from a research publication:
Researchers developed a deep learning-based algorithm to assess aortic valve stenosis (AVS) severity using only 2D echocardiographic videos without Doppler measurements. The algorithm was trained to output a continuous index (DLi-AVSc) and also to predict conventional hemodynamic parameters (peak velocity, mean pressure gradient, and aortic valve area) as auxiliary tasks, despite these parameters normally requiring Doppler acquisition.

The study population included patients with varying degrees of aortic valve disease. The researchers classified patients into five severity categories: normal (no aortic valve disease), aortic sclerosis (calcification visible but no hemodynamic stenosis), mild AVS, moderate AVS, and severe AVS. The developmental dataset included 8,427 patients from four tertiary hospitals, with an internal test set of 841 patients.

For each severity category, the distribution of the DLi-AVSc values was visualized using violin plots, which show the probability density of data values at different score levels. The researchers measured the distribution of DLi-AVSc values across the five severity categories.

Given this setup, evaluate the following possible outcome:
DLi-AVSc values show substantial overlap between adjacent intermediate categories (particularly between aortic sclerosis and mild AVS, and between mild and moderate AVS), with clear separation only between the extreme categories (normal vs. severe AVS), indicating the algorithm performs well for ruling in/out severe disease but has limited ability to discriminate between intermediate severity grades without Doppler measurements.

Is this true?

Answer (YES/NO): NO